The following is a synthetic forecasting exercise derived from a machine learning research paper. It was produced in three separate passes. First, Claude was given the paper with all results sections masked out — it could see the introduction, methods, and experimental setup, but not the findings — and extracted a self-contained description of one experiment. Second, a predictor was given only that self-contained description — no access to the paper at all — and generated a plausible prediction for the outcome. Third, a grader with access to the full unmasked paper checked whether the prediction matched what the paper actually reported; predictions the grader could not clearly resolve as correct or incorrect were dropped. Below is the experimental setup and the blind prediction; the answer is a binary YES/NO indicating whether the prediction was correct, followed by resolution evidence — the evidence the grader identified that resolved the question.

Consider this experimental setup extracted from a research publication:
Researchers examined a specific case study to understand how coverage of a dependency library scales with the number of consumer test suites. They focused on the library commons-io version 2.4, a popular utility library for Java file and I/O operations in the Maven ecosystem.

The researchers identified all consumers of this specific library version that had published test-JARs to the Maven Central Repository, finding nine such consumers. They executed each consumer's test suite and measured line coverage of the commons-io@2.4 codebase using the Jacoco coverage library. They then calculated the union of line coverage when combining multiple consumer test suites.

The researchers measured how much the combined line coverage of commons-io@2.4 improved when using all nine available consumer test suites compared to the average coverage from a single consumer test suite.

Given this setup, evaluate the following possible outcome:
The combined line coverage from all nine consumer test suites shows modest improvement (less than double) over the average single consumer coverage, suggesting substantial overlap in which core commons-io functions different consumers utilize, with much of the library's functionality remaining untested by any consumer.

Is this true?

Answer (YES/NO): NO